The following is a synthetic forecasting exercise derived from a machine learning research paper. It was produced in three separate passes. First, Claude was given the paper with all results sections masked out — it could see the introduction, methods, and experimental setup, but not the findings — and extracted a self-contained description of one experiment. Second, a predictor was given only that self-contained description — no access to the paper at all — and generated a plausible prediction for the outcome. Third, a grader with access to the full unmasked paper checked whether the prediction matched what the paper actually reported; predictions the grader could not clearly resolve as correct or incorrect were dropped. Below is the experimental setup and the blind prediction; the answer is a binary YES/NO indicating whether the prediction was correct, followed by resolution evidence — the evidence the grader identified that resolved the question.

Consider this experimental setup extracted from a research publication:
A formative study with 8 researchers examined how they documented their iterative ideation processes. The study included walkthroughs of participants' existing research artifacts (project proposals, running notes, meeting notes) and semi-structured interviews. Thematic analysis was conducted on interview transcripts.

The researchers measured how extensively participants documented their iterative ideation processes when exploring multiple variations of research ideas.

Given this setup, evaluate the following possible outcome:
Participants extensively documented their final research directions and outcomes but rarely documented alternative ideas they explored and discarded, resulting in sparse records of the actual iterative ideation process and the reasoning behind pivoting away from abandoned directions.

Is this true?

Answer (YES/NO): NO